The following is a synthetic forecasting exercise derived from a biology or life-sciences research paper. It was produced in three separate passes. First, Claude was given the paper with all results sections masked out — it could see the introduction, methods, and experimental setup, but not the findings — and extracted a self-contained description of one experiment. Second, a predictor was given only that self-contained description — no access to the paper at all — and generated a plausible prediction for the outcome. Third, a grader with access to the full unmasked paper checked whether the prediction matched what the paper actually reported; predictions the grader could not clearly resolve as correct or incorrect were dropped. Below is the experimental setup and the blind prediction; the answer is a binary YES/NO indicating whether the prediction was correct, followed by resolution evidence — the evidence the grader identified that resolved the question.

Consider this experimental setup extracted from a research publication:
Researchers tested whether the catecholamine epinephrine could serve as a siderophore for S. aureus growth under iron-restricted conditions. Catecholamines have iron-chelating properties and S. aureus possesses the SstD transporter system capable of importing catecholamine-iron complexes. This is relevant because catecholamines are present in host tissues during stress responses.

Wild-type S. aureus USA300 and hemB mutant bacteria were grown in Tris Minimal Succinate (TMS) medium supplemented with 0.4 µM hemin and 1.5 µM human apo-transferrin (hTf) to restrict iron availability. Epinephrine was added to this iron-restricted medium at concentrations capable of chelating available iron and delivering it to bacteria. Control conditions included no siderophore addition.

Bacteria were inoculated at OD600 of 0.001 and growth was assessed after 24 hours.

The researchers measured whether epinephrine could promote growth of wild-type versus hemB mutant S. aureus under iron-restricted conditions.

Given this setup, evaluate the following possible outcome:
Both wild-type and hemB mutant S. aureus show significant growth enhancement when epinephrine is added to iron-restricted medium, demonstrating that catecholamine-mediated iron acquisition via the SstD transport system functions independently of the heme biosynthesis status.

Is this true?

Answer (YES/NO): NO